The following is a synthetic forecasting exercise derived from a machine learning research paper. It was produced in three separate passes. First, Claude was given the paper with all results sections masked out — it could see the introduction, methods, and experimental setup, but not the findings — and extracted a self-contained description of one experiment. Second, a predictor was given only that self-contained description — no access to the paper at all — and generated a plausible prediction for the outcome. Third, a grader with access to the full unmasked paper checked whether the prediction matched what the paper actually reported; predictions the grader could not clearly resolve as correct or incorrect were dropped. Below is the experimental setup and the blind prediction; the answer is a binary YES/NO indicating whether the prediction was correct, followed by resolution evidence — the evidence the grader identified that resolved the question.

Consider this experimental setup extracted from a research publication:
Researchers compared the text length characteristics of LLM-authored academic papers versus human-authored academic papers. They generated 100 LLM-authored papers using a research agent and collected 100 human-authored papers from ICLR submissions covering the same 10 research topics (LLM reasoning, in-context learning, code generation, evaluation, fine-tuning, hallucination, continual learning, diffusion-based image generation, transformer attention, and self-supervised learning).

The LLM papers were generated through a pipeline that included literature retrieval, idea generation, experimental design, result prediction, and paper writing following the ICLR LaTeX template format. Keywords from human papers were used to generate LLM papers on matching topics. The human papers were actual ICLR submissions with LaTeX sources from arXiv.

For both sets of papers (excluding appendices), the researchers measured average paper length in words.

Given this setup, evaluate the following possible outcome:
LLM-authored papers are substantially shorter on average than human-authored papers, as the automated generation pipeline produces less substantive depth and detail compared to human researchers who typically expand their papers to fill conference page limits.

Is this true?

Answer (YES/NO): YES